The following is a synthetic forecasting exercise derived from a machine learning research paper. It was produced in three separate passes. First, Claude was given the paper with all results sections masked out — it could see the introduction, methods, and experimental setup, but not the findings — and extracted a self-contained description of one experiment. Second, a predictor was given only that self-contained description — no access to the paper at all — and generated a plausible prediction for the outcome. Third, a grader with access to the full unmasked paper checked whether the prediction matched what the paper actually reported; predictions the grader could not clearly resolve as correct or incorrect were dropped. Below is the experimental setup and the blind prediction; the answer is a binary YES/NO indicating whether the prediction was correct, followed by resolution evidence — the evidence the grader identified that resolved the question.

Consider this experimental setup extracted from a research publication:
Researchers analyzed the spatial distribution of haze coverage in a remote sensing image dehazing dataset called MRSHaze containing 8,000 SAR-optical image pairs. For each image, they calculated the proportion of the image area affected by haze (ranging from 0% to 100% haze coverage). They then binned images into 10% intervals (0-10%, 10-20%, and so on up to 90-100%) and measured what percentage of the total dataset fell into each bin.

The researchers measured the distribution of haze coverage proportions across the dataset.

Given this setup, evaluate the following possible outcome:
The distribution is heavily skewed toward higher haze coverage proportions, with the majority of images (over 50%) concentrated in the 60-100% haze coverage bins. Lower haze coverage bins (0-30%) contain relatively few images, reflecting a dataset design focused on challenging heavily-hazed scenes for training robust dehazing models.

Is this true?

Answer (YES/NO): NO